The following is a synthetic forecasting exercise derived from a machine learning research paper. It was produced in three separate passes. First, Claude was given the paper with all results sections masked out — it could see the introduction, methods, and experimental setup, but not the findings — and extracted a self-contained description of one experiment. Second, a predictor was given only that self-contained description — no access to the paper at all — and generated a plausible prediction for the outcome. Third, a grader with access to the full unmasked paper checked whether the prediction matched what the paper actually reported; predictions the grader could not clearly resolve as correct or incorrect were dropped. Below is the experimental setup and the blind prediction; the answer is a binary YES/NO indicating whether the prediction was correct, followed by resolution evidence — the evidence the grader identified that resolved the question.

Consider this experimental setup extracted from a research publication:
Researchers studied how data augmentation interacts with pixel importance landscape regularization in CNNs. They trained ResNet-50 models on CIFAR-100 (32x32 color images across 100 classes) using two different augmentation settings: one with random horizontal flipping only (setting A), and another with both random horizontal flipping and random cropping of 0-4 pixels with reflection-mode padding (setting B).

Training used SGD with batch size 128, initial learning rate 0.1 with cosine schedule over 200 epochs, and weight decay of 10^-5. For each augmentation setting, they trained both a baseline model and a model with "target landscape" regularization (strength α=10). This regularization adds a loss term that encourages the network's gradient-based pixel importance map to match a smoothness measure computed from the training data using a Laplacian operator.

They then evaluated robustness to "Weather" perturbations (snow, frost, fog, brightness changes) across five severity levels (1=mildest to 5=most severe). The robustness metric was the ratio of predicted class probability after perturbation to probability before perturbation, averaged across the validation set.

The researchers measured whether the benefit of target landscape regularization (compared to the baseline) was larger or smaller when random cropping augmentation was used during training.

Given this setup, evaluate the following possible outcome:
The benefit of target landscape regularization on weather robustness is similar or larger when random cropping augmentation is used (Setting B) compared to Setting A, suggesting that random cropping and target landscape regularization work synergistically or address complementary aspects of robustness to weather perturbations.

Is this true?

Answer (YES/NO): YES